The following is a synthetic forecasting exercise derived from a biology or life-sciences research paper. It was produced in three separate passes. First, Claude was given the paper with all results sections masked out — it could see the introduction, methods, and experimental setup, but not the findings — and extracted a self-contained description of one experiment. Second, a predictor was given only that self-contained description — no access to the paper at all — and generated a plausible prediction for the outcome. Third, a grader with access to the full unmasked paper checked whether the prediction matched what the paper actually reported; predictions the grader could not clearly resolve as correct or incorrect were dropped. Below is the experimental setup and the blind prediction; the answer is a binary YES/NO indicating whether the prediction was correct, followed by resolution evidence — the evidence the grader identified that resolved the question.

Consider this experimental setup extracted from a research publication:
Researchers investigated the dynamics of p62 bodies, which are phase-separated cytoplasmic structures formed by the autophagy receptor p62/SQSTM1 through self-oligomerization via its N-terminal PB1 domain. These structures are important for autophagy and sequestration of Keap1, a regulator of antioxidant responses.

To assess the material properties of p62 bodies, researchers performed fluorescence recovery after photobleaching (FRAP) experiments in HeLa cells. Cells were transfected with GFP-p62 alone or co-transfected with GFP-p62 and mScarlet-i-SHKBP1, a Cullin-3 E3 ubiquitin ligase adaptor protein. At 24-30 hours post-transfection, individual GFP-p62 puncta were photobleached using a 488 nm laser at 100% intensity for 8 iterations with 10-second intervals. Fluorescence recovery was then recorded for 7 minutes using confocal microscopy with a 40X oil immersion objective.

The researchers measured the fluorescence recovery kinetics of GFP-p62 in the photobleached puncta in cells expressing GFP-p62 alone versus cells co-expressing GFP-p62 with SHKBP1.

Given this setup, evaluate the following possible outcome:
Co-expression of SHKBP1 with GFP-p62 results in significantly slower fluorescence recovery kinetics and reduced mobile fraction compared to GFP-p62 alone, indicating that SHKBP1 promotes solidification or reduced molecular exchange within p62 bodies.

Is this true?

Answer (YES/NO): YES